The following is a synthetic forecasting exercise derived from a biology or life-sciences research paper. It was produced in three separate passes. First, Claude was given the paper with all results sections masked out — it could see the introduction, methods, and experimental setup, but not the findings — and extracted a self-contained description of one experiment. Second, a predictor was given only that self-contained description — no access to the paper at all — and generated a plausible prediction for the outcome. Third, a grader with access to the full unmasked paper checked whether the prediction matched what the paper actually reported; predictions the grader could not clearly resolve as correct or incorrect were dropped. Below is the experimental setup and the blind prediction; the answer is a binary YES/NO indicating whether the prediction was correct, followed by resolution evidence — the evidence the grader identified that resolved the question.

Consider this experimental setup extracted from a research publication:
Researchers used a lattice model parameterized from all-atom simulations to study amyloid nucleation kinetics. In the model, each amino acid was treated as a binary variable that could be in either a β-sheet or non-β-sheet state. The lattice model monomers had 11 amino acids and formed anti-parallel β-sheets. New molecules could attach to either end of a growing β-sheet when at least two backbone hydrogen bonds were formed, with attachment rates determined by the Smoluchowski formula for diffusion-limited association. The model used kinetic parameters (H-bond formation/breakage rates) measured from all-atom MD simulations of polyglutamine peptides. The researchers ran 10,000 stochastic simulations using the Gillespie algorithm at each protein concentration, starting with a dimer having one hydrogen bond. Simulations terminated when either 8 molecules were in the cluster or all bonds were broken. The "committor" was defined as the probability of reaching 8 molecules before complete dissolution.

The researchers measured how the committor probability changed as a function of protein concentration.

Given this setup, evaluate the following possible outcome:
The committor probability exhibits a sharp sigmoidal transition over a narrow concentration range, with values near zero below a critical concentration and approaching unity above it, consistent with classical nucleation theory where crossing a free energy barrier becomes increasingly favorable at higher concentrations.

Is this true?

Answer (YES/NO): NO